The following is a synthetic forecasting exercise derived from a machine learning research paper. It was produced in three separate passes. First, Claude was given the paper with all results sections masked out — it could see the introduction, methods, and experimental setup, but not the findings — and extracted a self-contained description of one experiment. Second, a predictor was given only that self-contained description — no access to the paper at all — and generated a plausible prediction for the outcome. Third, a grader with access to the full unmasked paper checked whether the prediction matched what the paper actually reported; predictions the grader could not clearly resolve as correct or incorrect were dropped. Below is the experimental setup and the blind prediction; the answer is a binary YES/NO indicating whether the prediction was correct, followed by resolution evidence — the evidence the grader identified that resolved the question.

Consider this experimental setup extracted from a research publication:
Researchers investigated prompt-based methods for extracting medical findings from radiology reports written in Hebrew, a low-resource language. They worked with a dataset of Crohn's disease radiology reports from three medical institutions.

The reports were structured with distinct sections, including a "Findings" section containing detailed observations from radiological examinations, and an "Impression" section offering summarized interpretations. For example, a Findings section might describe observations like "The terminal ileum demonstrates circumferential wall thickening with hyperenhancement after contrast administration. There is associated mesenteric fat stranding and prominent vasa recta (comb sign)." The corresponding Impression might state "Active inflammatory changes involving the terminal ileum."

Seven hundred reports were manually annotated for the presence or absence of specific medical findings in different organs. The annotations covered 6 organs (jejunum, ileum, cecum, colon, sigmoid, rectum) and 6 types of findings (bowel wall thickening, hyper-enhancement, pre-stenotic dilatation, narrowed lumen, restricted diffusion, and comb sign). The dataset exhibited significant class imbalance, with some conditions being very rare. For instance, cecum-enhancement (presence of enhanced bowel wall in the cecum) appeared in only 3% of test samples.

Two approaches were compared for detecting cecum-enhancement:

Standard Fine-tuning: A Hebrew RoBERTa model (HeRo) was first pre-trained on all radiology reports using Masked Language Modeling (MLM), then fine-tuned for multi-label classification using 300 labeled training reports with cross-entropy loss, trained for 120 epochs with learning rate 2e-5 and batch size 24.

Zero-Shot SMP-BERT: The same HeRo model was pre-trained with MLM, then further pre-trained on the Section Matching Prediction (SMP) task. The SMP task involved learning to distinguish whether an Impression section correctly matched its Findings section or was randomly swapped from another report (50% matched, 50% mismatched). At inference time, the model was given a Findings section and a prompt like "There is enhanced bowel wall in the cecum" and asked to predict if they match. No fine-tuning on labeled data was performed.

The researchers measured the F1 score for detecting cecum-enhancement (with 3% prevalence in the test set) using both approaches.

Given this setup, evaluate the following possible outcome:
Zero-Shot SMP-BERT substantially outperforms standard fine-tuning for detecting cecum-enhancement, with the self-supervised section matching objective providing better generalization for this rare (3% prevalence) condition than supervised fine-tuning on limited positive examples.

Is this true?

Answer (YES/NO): YES